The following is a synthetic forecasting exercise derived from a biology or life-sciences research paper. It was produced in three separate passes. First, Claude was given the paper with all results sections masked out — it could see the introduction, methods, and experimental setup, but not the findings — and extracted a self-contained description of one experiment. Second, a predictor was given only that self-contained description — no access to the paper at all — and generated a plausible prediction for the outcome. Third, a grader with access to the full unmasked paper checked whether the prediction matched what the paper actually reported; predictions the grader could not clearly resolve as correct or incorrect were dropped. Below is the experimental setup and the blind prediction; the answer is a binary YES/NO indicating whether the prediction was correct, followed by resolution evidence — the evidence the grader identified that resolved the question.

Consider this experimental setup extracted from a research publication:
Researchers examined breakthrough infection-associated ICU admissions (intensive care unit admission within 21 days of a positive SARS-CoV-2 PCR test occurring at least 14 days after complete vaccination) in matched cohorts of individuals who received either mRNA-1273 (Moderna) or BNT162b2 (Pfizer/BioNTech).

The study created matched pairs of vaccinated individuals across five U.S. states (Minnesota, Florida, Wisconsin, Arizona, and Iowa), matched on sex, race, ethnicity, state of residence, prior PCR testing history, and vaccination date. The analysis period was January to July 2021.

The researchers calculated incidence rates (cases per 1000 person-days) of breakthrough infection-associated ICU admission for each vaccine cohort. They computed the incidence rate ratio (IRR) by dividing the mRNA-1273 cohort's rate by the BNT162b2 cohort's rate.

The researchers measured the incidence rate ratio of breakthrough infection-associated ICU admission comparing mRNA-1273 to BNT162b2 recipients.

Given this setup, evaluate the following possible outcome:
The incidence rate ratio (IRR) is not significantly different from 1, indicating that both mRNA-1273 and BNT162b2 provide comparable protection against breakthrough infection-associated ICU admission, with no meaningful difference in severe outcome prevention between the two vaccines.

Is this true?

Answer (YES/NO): YES